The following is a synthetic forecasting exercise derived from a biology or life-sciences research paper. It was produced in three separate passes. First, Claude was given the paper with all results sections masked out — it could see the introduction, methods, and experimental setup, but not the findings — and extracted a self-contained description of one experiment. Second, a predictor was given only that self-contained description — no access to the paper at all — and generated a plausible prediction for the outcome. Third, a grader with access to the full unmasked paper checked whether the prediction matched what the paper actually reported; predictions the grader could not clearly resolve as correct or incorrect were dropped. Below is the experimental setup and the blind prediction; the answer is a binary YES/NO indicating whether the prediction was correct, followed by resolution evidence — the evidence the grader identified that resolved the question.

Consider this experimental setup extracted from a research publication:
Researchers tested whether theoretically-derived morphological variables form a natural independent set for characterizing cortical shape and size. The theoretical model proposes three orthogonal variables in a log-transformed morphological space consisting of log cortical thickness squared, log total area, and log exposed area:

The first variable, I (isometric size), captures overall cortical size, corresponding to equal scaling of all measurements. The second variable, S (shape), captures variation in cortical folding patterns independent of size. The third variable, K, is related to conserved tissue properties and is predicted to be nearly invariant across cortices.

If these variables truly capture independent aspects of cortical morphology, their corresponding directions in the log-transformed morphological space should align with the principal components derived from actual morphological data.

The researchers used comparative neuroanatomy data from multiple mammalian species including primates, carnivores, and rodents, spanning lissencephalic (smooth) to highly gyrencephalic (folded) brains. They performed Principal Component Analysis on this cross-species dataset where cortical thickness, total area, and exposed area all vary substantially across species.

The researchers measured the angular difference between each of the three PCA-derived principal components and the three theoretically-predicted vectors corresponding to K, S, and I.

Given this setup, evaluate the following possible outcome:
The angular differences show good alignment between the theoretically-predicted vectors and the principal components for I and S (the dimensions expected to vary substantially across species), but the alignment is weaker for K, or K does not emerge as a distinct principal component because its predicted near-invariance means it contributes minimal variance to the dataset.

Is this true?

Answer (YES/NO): NO